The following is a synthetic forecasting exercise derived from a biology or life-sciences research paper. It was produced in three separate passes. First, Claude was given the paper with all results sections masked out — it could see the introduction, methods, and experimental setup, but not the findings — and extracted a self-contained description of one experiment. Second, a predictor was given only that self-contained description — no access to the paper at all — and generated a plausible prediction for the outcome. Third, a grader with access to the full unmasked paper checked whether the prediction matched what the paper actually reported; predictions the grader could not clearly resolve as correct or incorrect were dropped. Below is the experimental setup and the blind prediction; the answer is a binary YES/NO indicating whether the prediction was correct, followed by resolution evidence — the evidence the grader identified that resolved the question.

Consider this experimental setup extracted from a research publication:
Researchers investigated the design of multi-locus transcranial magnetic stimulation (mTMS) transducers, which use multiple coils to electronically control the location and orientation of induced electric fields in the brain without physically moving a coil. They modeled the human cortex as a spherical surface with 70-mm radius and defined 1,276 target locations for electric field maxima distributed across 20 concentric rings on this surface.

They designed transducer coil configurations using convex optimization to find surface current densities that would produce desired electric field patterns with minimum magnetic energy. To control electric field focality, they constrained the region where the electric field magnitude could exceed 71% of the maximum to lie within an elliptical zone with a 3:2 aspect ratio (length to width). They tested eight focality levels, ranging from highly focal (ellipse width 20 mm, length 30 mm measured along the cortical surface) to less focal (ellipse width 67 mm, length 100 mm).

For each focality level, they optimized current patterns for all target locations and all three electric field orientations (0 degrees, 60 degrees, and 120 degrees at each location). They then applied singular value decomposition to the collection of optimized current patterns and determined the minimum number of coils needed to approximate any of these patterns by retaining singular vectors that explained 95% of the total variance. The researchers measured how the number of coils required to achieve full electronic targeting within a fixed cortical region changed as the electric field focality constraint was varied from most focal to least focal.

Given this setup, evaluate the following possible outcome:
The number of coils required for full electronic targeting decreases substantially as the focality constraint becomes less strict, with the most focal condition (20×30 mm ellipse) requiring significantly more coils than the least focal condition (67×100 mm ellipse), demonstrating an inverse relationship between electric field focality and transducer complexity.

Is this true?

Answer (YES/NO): YES